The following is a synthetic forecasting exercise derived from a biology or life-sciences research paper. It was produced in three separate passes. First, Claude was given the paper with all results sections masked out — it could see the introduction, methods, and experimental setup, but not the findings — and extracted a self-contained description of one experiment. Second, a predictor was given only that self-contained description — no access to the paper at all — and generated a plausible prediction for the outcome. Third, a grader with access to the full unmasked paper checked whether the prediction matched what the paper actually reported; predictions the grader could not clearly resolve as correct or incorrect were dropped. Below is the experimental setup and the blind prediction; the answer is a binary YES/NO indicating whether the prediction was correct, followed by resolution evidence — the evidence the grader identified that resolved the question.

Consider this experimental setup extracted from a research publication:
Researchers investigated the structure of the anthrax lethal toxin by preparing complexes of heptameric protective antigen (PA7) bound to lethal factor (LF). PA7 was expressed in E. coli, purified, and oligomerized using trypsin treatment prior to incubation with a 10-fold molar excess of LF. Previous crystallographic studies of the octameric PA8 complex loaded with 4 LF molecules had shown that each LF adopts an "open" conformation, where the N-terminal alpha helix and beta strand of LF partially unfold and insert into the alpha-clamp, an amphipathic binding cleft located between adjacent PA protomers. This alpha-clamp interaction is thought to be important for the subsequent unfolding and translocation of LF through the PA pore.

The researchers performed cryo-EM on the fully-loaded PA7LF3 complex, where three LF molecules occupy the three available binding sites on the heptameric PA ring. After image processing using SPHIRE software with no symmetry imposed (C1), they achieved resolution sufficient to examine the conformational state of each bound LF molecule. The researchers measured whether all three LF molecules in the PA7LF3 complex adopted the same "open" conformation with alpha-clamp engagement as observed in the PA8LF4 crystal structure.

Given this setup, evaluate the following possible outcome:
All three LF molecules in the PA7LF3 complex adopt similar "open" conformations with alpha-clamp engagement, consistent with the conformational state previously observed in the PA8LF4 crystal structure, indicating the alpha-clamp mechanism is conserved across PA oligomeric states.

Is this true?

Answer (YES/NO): NO